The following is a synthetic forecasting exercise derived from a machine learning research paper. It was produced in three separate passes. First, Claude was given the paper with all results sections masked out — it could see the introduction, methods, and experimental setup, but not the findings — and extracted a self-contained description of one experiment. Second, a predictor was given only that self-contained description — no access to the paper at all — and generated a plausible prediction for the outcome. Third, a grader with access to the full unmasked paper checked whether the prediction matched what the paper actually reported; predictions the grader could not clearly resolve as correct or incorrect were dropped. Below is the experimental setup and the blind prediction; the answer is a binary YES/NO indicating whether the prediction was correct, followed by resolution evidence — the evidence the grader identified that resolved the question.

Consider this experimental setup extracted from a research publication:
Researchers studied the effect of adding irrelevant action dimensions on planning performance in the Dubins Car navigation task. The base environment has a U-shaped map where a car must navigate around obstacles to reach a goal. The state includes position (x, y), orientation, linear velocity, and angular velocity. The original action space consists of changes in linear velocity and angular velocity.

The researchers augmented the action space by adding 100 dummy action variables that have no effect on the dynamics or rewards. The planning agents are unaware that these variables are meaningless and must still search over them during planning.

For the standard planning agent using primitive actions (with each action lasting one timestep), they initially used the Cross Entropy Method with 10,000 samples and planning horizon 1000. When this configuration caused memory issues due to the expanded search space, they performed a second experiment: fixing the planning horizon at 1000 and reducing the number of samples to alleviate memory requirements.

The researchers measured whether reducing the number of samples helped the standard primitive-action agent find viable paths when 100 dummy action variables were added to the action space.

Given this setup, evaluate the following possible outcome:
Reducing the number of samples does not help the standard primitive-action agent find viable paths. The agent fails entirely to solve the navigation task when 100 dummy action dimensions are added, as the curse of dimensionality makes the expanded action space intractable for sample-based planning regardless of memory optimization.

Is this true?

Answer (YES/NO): YES